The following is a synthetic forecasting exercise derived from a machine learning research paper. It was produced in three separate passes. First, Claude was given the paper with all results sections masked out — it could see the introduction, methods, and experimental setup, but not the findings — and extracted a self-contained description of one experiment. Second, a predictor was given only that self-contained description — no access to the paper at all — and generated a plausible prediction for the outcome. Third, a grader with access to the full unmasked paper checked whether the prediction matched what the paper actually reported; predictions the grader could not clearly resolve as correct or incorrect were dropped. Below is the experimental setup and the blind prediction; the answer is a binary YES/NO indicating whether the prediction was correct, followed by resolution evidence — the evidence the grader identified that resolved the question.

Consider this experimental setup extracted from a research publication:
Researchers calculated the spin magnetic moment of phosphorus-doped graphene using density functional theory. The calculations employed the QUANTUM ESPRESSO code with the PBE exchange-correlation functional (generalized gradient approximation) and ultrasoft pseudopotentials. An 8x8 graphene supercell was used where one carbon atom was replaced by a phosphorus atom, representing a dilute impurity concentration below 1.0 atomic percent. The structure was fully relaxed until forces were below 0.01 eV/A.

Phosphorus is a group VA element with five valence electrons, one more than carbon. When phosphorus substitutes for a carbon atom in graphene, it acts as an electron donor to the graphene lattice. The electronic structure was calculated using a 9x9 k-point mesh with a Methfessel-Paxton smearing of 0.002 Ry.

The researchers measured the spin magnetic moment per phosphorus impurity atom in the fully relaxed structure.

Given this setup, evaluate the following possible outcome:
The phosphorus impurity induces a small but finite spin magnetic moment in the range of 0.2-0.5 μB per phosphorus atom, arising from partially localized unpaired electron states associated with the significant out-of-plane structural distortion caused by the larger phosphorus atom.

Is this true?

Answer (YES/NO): NO